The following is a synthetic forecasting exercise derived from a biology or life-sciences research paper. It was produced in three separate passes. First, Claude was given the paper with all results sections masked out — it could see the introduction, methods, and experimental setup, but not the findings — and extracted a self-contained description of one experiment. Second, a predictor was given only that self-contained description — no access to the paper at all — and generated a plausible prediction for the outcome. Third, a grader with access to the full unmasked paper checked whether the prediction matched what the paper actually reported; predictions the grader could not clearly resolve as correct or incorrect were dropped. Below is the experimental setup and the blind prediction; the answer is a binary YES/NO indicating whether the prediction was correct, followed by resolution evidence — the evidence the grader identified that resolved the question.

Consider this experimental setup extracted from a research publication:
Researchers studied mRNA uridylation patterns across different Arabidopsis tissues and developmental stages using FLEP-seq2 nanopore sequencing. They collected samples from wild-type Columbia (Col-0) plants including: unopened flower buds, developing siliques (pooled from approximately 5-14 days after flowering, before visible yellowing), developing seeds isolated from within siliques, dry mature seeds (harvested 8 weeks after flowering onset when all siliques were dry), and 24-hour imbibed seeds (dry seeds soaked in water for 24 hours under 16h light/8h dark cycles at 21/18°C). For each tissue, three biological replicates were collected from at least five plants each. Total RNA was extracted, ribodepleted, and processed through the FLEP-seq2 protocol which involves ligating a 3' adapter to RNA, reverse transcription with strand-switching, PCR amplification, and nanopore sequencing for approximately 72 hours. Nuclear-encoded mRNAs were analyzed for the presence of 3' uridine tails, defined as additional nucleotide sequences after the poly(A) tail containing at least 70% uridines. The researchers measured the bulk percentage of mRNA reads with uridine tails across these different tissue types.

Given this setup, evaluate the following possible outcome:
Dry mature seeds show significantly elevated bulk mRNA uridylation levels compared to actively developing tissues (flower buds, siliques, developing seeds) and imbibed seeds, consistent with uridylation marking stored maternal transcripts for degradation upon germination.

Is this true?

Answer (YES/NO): NO